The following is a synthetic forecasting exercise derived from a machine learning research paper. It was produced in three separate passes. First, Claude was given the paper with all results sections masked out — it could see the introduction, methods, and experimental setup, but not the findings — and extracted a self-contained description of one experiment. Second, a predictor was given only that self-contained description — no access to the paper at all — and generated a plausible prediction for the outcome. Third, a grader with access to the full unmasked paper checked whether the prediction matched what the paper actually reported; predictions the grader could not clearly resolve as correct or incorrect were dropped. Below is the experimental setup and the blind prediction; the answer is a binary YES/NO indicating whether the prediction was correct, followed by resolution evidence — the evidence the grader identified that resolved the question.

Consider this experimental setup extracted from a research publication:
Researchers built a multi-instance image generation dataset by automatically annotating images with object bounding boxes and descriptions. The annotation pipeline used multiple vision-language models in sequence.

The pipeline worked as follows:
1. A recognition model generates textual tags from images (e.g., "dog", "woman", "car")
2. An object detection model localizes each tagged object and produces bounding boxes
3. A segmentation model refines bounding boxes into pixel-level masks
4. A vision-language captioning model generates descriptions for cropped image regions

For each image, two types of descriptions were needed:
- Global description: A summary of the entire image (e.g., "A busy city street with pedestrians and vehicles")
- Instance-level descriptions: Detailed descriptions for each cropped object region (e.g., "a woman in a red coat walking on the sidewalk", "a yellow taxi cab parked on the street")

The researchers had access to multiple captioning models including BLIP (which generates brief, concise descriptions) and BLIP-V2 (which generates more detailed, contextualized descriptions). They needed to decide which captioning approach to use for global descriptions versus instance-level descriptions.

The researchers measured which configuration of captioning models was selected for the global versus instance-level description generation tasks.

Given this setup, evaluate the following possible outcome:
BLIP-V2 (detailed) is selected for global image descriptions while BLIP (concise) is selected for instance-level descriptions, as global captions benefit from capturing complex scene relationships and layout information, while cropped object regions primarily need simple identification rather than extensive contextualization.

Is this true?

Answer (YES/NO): NO